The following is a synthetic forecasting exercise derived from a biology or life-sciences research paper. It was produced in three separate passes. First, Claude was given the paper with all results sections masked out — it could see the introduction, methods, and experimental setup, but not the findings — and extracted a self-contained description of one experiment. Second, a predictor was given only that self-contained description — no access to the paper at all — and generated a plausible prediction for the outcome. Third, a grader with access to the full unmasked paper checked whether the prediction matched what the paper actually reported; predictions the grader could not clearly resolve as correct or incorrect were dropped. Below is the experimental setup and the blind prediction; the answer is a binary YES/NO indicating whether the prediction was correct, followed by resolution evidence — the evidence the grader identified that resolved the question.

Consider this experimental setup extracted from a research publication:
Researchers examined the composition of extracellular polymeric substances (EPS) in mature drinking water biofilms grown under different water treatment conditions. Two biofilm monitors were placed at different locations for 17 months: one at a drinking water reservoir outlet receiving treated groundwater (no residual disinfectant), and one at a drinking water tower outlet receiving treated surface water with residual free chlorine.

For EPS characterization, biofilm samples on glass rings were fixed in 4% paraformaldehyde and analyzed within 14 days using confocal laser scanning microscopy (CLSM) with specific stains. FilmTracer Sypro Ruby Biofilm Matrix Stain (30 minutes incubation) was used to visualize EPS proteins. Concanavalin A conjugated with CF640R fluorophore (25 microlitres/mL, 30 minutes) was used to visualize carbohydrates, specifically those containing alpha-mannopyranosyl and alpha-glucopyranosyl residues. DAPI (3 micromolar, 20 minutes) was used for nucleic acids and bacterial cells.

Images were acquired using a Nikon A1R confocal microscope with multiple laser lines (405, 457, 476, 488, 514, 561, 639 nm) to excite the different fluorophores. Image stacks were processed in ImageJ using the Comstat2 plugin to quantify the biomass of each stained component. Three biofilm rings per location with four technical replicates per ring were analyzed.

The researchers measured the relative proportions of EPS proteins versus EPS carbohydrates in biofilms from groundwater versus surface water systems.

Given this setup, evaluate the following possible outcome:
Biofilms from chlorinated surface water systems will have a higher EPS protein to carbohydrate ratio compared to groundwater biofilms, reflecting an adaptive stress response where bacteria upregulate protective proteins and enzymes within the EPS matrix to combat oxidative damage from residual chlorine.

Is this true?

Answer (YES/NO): NO